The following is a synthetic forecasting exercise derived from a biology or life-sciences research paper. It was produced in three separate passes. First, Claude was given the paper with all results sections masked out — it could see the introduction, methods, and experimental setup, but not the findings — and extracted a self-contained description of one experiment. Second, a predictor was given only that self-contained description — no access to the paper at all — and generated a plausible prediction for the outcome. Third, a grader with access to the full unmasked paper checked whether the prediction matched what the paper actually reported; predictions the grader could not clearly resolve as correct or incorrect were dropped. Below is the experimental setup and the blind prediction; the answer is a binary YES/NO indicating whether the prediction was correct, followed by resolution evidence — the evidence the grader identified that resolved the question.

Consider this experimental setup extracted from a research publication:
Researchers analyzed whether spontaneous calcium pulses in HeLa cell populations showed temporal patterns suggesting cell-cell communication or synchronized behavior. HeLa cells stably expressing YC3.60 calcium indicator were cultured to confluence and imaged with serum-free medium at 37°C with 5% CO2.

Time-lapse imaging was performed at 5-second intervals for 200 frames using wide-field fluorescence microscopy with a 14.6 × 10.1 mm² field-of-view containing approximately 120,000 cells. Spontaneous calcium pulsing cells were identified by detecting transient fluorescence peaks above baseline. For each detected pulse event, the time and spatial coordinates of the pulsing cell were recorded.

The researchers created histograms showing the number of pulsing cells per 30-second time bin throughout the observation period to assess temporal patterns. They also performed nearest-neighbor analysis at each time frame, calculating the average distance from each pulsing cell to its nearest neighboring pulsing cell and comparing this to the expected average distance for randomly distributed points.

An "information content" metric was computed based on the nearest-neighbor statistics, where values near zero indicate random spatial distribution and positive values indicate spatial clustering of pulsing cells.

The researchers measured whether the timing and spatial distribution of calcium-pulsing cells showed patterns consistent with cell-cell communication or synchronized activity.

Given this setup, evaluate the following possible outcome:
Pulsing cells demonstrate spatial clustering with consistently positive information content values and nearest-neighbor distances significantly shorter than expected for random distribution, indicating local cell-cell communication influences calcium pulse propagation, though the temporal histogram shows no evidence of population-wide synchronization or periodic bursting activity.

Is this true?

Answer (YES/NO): NO